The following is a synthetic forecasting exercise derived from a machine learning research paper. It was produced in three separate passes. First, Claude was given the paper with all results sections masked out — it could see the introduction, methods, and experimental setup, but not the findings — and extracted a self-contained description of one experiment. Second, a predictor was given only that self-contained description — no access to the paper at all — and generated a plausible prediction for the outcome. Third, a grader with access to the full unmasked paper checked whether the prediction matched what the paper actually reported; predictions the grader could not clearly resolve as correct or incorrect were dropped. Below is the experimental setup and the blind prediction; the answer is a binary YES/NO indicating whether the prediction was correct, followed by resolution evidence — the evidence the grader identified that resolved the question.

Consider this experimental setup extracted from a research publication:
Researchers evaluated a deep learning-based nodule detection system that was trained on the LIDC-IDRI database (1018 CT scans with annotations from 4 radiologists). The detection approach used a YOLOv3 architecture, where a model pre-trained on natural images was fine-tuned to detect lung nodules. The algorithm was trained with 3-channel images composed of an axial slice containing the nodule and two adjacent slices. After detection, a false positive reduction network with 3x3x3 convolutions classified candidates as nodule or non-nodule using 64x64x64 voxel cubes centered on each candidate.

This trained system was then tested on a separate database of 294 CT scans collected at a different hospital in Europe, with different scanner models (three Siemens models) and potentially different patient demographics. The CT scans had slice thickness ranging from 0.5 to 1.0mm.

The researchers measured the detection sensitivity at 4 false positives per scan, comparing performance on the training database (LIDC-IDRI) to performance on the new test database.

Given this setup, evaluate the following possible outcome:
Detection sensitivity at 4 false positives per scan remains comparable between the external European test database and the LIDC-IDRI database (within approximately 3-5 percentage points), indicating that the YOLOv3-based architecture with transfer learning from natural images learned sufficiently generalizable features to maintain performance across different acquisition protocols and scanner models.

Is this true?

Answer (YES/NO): NO